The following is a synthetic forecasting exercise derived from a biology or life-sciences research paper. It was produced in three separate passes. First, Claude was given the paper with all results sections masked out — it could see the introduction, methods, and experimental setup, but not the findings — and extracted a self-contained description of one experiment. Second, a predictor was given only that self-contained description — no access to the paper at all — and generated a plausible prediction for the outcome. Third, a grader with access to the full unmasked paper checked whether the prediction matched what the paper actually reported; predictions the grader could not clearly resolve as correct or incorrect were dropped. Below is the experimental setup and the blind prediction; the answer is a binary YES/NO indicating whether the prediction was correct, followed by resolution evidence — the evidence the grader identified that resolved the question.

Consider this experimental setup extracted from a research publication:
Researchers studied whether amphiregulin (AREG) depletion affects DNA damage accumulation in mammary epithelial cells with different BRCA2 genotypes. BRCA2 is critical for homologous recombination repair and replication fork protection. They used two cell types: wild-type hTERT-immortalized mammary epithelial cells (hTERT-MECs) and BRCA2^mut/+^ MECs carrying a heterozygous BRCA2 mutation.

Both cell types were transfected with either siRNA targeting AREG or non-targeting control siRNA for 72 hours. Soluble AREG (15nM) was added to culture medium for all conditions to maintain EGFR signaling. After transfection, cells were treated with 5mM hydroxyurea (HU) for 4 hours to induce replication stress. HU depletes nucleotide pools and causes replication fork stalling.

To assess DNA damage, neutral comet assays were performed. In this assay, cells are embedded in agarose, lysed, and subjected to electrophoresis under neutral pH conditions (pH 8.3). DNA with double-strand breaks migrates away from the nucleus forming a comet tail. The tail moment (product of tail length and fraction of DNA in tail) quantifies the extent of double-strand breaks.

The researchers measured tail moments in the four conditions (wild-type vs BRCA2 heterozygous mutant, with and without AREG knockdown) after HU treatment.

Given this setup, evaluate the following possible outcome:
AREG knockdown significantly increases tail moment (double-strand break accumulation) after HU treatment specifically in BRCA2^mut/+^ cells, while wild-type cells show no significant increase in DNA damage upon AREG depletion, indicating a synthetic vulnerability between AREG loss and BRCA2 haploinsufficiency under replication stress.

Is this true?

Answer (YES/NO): NO